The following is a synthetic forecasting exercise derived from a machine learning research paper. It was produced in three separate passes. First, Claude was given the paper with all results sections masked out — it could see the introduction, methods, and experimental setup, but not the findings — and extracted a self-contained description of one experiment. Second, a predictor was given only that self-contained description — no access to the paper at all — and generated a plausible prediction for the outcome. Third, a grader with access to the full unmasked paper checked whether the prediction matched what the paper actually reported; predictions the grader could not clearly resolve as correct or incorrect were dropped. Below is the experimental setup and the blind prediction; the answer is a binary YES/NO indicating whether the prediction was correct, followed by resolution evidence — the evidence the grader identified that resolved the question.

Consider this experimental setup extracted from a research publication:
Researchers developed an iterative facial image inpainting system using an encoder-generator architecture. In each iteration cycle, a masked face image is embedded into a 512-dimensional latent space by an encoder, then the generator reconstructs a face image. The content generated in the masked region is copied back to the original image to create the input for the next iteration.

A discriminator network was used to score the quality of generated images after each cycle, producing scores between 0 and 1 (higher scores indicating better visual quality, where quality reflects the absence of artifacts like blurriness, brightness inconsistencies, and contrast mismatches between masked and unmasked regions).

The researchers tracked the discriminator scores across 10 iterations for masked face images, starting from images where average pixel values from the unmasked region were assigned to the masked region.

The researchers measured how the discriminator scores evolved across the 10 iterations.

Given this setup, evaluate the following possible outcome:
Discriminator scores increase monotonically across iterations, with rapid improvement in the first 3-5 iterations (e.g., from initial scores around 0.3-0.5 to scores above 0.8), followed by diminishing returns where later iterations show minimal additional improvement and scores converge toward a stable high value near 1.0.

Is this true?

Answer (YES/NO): NO